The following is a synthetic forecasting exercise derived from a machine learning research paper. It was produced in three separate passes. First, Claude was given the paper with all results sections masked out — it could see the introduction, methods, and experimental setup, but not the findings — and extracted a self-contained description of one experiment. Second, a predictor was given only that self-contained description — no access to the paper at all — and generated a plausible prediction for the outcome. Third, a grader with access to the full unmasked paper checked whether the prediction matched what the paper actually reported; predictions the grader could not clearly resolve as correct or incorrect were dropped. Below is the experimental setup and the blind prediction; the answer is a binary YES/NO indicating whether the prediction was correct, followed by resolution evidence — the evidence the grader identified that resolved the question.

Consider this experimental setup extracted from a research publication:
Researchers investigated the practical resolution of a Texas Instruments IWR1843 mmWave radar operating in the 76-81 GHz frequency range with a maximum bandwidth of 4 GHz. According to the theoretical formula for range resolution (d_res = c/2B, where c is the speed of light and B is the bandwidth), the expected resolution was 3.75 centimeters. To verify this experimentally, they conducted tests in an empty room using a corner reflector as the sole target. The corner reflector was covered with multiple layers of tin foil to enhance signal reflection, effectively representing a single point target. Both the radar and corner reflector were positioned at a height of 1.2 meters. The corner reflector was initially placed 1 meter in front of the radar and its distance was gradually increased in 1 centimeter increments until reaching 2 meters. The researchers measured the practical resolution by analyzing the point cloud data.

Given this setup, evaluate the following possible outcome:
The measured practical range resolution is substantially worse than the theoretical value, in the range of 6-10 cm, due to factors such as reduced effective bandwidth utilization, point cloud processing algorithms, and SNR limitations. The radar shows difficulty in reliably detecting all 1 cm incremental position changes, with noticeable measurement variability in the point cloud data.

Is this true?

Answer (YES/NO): NO